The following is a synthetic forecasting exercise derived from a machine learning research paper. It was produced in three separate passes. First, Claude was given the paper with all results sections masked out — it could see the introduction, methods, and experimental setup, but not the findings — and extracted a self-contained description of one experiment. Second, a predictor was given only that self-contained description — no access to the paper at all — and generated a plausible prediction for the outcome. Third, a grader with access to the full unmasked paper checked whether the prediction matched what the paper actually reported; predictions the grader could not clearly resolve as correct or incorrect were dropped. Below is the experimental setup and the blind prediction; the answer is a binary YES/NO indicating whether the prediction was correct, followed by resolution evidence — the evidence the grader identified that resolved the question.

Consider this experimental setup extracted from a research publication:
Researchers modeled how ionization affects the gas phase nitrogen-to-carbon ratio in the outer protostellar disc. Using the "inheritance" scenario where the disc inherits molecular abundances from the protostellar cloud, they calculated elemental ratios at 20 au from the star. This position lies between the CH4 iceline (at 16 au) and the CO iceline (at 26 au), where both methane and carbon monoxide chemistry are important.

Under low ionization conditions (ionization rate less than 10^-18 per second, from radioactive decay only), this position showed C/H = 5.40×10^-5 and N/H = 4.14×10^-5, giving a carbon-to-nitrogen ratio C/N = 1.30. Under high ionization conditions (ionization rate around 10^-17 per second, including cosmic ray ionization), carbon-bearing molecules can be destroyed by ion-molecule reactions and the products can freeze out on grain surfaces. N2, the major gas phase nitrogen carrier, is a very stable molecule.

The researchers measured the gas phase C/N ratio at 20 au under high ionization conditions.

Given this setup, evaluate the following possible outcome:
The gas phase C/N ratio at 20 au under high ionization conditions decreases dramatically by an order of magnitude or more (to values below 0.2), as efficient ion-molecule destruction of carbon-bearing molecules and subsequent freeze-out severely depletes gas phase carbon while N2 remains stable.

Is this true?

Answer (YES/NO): YES